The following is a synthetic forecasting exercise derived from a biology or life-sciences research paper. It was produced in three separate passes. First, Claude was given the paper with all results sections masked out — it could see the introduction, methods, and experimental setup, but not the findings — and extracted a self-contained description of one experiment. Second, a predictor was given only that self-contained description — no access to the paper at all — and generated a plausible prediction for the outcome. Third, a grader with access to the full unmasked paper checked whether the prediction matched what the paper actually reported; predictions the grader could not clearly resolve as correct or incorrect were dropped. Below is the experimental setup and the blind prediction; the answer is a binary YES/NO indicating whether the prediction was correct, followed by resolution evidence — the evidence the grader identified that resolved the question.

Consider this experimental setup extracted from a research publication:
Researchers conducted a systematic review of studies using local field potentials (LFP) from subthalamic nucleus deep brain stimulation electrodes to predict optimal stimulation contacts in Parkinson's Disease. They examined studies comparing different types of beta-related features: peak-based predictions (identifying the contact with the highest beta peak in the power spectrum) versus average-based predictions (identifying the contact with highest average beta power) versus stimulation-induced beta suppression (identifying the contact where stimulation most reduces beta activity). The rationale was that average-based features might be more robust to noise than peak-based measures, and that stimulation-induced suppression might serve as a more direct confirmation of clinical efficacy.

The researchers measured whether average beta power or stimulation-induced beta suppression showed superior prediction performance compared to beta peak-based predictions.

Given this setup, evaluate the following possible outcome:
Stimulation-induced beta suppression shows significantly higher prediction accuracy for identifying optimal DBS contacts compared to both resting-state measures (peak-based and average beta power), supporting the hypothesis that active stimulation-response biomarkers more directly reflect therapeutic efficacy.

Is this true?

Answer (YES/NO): NO